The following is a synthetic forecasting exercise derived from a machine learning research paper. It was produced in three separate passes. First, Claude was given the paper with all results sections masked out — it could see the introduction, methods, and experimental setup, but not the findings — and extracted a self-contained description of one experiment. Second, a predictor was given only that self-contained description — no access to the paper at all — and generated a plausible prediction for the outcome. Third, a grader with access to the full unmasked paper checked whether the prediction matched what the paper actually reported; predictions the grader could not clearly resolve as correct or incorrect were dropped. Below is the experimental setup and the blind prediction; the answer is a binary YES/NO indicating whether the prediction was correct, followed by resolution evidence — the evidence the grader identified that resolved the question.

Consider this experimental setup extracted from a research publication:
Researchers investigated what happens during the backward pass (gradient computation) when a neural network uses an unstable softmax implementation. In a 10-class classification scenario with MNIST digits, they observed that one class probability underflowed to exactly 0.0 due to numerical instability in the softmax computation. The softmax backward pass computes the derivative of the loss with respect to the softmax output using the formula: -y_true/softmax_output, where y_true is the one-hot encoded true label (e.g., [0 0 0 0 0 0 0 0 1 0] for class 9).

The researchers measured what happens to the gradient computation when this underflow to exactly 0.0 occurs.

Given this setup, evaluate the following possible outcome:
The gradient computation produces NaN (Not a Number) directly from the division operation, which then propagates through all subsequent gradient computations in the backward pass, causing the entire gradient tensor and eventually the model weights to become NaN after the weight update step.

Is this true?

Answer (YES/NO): YES